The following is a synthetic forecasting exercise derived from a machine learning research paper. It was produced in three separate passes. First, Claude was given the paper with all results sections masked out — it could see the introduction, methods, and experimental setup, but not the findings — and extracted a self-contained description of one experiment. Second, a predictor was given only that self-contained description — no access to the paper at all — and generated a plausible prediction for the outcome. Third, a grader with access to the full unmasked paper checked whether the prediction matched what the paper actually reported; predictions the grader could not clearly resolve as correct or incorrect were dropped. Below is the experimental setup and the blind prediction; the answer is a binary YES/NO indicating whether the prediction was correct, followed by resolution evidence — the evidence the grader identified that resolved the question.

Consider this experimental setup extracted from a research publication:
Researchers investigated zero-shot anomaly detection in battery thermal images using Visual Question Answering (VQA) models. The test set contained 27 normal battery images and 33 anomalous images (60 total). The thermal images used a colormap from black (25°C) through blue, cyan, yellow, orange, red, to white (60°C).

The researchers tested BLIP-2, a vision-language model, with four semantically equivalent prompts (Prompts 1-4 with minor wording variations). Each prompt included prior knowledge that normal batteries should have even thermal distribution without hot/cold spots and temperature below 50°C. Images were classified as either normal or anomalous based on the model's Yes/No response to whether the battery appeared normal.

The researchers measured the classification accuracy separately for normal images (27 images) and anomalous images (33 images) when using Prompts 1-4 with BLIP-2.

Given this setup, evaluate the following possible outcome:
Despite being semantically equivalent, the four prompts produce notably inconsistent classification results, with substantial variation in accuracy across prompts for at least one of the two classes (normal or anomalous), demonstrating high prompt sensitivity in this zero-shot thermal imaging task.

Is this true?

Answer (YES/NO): NO